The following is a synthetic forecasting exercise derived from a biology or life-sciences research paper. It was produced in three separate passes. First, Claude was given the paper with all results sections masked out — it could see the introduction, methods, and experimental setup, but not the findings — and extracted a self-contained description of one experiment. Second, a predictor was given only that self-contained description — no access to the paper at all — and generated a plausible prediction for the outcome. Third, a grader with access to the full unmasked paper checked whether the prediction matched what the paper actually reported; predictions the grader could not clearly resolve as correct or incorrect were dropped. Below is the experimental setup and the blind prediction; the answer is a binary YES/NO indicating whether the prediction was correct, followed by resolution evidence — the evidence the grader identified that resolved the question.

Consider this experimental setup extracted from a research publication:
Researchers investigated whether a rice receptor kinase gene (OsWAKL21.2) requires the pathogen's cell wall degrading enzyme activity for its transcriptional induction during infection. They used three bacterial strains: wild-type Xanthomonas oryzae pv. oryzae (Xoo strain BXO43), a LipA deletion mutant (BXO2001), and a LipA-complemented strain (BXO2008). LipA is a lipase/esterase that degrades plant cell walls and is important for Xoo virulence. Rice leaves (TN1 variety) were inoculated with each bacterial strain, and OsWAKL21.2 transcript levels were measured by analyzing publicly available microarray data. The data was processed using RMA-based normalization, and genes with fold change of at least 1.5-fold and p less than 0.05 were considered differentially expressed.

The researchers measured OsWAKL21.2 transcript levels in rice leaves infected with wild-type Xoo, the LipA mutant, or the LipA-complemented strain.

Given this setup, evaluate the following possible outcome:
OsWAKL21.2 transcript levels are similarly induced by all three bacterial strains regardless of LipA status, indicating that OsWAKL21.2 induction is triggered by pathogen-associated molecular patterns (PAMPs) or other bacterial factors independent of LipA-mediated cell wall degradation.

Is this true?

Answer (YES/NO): NO